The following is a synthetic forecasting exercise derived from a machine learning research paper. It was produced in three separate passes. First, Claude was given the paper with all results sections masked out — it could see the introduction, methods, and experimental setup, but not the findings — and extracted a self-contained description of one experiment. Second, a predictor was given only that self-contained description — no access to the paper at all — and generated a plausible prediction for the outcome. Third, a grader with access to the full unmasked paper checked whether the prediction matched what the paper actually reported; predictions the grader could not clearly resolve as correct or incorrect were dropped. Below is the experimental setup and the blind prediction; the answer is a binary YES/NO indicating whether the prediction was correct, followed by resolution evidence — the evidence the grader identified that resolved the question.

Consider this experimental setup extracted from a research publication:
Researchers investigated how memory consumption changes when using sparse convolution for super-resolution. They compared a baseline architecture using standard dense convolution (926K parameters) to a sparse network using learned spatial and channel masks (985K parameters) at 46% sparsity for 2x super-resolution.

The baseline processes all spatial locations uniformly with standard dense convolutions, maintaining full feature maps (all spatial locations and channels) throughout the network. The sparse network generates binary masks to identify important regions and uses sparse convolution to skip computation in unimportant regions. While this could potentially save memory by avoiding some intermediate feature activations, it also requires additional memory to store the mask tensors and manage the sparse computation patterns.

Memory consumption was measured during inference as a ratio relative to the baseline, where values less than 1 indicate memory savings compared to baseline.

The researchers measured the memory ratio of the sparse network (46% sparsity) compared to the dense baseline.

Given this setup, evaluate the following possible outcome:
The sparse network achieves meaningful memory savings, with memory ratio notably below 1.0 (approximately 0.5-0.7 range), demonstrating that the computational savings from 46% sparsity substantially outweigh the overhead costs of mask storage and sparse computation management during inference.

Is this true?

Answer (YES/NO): NO